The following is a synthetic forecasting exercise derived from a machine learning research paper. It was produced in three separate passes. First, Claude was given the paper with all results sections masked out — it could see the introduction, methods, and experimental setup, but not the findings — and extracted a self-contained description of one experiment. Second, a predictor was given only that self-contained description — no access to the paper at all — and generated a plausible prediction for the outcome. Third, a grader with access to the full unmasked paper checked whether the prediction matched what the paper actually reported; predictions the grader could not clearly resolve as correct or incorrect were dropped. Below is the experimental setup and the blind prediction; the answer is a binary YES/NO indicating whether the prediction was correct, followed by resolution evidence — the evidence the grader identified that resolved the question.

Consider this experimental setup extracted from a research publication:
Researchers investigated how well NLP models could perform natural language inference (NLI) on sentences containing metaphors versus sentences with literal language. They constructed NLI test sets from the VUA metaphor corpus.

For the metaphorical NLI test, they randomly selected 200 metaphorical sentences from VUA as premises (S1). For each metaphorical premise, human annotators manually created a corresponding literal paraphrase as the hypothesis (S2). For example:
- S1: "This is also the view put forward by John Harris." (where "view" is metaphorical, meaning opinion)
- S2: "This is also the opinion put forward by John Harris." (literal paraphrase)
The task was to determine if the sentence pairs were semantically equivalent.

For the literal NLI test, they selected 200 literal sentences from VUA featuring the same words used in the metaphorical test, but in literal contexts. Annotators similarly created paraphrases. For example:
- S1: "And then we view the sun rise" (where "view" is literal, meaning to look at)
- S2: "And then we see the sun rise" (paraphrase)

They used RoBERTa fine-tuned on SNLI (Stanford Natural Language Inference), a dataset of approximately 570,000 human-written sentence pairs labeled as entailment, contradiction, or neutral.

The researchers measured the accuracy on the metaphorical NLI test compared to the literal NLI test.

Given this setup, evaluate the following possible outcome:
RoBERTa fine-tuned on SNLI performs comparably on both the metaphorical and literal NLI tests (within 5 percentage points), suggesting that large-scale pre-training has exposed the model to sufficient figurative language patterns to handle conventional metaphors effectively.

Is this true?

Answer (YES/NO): YES